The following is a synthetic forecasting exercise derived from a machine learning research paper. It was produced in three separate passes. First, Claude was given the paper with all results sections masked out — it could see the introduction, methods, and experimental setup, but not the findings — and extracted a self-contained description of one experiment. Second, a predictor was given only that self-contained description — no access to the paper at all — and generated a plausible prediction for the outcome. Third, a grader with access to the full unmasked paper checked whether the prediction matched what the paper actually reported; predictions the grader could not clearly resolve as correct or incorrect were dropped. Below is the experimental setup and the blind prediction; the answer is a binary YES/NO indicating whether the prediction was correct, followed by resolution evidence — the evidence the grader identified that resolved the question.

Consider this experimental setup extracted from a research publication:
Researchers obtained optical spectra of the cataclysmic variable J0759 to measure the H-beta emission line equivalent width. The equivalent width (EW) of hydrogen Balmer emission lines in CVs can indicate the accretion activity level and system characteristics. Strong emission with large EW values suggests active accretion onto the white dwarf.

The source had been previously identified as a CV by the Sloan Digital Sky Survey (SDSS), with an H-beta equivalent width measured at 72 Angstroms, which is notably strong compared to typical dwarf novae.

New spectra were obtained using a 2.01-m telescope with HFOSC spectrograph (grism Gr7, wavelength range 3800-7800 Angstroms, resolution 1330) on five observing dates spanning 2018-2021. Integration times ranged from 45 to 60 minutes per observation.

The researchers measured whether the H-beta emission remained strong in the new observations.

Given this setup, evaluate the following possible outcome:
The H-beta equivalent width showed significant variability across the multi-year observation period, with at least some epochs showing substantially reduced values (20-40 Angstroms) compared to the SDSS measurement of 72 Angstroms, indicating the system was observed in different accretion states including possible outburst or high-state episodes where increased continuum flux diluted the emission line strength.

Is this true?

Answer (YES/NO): NO